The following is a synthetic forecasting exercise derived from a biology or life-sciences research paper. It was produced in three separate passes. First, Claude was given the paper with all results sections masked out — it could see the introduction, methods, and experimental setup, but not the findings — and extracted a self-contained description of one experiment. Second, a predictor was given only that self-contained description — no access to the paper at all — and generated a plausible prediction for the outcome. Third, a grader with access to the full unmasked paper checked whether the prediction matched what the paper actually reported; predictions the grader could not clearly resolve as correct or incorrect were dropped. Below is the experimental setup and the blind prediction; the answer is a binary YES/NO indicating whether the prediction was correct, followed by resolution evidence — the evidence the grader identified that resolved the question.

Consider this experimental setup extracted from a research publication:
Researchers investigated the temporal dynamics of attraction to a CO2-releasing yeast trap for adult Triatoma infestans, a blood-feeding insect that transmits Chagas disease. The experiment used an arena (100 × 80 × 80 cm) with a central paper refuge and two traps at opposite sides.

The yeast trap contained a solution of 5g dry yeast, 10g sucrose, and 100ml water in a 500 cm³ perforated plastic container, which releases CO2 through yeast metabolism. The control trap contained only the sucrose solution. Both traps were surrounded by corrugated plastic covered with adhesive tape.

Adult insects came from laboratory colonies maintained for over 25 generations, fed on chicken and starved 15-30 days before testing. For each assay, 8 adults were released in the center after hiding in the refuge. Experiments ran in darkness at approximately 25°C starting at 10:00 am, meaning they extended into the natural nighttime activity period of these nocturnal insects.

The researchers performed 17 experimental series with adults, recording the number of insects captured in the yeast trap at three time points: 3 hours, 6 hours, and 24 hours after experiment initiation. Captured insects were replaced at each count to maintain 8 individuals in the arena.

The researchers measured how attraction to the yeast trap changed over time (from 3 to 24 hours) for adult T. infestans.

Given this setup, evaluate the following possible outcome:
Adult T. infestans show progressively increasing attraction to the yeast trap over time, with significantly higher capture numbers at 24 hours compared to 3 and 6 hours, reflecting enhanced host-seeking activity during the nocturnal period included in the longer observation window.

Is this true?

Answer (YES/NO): NO